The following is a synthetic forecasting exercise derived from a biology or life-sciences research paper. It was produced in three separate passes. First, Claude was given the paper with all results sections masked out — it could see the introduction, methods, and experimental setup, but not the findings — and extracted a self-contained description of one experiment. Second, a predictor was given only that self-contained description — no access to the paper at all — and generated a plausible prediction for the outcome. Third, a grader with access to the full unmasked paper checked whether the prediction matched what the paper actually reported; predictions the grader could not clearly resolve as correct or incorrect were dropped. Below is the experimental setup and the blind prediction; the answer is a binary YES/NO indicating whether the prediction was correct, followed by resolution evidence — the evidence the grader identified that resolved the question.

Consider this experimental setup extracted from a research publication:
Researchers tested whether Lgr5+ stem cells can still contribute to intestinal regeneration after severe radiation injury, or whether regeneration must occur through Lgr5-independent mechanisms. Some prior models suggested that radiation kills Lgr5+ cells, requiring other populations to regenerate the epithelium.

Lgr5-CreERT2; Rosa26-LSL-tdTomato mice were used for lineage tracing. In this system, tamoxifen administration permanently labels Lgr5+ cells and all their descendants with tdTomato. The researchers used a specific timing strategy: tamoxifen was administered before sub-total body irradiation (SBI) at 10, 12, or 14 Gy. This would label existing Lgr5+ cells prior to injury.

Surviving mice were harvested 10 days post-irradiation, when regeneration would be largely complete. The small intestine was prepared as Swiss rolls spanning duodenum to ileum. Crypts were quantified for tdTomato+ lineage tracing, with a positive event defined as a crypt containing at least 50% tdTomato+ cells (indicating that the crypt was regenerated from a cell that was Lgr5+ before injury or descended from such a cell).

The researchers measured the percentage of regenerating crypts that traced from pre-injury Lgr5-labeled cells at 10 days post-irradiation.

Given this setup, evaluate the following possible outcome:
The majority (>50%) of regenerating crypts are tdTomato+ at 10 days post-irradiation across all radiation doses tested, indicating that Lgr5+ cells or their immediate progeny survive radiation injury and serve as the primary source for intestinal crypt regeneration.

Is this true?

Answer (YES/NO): YES